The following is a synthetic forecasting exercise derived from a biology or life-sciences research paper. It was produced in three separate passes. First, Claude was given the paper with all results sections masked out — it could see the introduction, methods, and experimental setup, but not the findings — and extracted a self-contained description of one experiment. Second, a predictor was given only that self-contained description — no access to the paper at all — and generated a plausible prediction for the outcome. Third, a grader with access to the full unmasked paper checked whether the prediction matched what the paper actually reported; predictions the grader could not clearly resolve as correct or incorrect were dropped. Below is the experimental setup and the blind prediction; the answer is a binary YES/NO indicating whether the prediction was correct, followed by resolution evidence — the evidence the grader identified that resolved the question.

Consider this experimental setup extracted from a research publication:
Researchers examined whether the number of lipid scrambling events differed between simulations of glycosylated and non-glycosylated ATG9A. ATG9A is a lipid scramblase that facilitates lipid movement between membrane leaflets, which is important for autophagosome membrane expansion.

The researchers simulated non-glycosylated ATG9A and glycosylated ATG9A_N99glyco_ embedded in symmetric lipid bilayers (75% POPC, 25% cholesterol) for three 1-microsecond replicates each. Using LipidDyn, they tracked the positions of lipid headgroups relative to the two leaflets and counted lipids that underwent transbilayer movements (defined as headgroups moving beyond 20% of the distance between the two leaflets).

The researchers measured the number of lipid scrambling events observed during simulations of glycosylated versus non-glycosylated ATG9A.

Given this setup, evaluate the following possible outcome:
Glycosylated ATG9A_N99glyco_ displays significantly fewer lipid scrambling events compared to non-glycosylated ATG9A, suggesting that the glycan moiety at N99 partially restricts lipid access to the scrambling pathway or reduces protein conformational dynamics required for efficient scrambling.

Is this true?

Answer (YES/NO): NO